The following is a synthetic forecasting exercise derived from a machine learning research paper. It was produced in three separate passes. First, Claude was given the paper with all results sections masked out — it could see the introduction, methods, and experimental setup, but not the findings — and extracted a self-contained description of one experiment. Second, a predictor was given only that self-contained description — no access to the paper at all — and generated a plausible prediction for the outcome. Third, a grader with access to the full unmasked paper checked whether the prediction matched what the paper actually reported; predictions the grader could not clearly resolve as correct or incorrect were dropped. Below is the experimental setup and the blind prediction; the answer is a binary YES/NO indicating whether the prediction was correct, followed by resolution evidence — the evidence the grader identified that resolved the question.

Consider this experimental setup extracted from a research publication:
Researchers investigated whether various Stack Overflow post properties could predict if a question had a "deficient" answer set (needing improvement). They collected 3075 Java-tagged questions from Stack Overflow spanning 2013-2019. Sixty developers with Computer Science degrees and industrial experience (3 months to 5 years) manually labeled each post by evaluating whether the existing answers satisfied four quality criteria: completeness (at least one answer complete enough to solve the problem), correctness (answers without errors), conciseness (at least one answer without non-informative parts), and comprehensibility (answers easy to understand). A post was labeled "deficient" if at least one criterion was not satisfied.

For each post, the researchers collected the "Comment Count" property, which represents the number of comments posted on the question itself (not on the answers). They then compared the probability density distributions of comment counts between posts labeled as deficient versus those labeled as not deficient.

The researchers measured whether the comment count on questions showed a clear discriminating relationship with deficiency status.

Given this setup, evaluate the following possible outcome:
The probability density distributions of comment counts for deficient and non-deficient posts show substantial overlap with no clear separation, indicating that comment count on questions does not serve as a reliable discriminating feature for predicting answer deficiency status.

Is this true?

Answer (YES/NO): YES